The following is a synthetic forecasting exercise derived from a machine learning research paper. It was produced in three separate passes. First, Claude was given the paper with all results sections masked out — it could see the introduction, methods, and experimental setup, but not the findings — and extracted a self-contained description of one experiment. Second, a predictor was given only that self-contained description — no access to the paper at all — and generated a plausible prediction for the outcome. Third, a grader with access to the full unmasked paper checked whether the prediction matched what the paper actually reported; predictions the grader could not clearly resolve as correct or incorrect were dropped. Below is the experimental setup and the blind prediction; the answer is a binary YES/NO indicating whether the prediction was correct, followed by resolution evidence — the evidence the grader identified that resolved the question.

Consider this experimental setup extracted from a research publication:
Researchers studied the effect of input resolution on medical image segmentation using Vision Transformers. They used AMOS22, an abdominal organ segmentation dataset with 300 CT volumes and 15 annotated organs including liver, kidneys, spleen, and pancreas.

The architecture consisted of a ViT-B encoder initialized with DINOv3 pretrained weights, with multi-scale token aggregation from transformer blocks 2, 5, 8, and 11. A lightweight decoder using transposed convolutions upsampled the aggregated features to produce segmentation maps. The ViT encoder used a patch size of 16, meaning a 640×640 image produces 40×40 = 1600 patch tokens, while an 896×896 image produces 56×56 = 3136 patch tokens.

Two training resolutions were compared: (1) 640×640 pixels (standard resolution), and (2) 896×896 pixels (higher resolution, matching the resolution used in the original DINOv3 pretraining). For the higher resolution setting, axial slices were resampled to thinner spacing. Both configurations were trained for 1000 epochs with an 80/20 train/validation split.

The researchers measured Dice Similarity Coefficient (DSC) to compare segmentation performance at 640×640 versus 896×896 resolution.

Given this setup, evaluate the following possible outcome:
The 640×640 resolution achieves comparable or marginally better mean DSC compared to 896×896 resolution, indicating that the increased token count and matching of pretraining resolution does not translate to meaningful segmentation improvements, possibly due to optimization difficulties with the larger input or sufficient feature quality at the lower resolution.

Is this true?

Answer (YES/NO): NO